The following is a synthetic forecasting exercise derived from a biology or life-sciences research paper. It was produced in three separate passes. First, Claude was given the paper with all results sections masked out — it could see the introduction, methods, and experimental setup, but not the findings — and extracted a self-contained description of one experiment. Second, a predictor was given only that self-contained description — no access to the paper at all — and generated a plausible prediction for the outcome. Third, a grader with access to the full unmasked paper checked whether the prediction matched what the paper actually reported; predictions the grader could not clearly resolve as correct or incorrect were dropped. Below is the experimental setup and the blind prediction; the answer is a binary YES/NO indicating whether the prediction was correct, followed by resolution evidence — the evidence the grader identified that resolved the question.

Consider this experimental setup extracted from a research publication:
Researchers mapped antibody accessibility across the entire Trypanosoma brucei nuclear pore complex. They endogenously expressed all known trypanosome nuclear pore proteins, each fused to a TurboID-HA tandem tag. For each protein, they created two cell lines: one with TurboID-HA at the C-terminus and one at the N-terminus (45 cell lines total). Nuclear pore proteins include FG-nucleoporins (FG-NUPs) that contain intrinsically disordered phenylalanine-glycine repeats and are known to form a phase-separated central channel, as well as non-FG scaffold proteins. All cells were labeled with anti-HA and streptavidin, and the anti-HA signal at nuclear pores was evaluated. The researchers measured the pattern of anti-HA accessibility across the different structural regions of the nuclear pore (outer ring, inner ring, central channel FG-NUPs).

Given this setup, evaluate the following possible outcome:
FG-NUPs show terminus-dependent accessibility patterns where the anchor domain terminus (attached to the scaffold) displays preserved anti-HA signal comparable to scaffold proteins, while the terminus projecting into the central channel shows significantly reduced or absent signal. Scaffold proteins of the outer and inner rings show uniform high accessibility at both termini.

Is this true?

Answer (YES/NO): NO